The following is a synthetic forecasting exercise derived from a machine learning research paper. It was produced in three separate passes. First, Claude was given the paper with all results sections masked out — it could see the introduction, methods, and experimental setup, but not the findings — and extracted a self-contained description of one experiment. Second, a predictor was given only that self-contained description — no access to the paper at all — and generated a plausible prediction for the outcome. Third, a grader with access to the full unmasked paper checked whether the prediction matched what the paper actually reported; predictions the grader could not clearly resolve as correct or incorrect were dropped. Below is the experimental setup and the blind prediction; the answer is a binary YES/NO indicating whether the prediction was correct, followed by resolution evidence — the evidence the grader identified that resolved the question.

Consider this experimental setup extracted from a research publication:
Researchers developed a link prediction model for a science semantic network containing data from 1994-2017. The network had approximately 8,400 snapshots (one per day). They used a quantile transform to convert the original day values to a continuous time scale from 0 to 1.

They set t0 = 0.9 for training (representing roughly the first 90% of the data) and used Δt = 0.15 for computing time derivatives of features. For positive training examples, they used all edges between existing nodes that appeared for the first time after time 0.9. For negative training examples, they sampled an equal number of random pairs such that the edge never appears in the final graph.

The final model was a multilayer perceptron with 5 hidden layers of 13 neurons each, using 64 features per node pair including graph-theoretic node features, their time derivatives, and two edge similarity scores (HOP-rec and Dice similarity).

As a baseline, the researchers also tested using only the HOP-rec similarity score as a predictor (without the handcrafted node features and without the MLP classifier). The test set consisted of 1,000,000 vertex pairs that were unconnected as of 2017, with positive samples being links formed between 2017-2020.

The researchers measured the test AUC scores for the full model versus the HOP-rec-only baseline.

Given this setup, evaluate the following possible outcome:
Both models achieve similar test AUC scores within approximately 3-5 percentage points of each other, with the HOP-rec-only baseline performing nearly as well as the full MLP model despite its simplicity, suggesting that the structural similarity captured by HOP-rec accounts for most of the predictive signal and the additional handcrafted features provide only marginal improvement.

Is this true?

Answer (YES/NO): NO